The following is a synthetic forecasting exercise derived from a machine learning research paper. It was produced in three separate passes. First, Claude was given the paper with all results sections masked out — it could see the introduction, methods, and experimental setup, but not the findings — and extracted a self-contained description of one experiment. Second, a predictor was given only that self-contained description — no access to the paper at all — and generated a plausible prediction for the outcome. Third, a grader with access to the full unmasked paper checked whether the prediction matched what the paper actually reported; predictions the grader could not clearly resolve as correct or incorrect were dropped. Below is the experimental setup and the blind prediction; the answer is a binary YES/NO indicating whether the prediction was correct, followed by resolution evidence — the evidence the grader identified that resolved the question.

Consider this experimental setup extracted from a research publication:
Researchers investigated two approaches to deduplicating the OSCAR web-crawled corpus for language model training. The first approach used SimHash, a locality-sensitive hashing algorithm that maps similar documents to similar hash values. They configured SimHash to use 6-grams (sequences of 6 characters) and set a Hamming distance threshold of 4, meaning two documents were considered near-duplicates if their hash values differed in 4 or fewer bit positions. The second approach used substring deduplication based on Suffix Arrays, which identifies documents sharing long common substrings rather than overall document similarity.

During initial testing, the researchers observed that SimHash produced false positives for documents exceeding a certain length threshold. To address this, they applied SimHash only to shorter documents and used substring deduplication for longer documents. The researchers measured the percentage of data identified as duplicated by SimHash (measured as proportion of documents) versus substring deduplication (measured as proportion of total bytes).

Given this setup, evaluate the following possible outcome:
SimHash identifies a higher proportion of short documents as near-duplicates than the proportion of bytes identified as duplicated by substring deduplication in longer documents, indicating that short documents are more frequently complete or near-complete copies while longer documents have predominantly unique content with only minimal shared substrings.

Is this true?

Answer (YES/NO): NO